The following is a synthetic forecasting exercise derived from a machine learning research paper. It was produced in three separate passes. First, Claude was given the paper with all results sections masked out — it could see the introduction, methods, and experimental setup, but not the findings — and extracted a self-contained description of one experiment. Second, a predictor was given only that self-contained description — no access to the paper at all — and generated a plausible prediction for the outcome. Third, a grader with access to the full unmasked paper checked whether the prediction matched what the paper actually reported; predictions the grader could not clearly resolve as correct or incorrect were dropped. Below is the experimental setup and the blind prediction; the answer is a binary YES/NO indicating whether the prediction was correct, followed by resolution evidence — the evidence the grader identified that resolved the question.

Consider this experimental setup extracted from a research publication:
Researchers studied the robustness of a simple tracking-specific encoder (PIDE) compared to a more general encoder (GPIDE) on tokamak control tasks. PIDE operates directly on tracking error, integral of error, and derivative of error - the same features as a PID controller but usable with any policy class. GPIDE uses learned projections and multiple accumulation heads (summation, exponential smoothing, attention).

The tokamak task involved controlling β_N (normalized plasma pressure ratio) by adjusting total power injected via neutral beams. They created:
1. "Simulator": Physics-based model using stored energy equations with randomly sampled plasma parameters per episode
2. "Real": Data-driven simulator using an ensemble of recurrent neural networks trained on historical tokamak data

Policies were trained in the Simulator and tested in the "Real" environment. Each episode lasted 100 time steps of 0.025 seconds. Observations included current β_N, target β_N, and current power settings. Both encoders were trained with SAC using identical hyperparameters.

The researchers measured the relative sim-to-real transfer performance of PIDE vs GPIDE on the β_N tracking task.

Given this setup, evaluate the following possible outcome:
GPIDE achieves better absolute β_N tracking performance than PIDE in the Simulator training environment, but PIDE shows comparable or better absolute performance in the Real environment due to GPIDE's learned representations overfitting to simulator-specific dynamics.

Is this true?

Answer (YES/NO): NO